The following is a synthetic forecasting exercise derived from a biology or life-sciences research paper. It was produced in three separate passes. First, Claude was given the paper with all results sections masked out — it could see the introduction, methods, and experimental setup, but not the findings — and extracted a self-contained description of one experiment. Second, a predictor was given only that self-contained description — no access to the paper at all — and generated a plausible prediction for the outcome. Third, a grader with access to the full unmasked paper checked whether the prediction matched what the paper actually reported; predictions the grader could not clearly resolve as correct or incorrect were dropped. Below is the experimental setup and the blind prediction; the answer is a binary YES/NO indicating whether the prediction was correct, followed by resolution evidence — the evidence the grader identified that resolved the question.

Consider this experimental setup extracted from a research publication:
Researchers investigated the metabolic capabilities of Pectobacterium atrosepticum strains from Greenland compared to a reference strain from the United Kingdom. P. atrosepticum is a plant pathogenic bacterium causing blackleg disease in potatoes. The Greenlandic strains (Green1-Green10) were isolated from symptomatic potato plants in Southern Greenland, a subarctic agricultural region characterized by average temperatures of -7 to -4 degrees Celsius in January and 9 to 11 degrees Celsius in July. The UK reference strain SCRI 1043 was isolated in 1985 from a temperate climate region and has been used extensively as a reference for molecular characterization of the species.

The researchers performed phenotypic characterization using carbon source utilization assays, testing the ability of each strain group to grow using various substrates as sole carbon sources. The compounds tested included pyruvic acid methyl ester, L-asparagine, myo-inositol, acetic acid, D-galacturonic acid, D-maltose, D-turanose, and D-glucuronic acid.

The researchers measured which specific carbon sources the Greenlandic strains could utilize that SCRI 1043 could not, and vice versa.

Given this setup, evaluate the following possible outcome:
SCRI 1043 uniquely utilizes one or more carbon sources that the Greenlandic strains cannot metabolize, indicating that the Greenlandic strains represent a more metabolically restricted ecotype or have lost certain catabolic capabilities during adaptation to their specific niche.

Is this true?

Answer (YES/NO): NO